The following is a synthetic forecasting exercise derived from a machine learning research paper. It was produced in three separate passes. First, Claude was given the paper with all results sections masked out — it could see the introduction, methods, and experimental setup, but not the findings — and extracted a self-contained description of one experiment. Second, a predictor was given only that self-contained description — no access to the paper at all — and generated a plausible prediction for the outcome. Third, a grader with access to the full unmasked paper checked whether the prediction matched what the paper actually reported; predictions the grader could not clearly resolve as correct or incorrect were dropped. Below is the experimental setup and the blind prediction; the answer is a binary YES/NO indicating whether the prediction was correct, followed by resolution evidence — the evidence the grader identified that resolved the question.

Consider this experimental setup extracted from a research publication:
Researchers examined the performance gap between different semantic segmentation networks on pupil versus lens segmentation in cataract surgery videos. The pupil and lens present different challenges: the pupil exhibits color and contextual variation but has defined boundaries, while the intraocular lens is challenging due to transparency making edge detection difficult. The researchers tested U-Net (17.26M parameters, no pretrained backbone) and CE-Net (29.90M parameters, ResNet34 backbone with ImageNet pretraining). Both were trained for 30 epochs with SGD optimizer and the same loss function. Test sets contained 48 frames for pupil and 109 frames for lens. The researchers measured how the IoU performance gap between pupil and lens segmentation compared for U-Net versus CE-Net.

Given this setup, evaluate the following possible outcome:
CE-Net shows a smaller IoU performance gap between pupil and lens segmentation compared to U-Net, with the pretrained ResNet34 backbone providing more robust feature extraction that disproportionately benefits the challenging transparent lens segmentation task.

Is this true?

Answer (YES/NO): YES